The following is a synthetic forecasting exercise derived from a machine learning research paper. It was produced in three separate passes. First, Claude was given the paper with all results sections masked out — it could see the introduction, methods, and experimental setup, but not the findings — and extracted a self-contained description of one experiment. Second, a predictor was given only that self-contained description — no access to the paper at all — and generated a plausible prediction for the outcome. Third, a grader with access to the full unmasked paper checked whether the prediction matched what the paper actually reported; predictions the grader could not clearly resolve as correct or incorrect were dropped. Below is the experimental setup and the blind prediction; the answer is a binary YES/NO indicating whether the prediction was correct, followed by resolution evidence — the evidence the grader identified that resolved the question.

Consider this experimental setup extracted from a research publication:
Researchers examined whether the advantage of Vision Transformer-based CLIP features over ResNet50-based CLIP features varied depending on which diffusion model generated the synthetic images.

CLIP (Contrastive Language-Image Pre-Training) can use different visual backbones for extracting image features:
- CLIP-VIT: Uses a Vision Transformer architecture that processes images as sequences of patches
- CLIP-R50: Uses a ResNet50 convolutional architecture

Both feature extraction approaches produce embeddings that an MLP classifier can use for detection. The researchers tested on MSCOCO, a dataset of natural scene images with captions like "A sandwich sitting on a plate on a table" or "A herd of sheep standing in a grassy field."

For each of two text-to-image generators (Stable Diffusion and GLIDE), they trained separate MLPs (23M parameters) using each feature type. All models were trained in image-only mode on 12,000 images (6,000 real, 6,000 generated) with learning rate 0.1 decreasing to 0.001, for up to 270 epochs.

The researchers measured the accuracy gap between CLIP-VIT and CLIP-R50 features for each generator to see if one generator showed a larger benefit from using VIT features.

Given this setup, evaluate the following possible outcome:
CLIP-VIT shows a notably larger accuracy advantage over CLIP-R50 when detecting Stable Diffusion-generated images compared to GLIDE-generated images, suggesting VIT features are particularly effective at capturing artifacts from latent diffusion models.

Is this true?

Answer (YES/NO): NO